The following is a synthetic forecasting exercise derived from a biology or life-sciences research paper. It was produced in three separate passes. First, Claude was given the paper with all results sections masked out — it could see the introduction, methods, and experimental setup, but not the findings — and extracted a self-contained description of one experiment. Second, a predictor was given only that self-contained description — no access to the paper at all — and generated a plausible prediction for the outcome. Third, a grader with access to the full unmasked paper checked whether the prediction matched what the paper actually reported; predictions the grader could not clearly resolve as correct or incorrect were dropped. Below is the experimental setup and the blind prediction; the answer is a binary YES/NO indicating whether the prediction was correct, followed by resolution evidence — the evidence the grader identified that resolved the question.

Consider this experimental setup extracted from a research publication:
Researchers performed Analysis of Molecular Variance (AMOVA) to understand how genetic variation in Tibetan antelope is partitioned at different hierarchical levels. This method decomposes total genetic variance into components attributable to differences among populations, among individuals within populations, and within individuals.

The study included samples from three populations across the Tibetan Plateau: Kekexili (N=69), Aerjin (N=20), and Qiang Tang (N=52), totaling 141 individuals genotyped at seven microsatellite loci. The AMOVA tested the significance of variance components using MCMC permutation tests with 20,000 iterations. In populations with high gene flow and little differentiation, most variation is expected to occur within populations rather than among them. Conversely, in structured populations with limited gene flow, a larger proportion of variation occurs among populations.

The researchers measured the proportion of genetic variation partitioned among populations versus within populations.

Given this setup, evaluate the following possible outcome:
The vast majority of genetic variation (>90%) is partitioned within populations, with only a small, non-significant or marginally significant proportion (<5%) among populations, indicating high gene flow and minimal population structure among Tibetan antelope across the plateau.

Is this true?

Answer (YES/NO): NO